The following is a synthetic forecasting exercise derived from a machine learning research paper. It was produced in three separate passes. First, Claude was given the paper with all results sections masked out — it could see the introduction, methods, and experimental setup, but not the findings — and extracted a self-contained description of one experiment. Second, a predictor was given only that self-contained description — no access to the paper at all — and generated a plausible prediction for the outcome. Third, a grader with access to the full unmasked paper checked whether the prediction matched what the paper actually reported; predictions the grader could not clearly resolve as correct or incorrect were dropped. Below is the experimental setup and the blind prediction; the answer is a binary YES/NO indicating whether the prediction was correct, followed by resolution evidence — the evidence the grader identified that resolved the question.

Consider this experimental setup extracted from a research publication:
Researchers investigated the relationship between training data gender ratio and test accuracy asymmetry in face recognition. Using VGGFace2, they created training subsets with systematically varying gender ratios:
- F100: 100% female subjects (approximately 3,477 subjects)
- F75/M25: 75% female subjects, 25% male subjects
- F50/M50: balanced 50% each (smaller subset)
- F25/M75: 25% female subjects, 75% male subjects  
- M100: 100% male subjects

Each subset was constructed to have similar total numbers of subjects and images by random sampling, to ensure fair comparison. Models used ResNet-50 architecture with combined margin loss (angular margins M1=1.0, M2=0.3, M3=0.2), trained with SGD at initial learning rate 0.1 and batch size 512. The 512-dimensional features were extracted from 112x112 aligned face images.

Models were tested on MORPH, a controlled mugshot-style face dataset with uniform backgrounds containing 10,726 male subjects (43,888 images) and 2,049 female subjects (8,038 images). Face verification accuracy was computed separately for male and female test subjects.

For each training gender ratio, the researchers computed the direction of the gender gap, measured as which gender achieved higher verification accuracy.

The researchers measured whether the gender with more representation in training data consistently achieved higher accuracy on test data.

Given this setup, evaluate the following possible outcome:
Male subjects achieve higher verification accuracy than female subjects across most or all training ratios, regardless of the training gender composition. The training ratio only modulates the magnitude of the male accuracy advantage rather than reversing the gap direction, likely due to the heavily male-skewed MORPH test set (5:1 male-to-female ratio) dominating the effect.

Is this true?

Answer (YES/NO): NO